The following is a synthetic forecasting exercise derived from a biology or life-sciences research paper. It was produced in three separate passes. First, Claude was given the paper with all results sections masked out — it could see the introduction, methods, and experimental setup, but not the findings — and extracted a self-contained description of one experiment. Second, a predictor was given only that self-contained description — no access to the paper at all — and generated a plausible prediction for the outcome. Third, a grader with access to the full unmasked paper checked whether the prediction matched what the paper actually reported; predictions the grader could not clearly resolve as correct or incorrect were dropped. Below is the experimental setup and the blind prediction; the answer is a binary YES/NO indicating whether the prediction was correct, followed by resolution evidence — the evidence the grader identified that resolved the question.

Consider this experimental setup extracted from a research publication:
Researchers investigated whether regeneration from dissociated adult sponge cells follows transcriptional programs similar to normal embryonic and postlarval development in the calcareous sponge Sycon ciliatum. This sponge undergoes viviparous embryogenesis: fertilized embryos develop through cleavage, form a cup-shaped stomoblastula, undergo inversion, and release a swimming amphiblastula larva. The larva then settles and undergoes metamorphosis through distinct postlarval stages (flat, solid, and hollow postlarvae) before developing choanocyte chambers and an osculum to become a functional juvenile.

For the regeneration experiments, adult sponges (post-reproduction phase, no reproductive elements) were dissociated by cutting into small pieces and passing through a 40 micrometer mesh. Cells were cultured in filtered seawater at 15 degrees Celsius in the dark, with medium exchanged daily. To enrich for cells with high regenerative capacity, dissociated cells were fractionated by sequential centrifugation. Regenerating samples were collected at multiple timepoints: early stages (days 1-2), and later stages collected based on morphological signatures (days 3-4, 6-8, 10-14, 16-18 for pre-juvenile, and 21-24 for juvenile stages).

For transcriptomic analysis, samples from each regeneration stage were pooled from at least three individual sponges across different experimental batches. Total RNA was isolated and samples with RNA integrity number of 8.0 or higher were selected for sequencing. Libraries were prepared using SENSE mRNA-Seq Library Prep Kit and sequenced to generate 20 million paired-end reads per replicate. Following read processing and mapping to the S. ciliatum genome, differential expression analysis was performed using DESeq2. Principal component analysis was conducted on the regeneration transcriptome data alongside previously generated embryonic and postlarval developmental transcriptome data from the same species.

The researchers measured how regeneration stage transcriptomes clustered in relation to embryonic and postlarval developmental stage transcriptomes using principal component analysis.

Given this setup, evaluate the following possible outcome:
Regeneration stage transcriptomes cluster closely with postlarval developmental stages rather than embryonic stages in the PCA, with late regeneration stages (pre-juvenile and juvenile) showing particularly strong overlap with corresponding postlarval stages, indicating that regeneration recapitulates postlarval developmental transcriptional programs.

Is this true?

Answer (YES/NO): NO